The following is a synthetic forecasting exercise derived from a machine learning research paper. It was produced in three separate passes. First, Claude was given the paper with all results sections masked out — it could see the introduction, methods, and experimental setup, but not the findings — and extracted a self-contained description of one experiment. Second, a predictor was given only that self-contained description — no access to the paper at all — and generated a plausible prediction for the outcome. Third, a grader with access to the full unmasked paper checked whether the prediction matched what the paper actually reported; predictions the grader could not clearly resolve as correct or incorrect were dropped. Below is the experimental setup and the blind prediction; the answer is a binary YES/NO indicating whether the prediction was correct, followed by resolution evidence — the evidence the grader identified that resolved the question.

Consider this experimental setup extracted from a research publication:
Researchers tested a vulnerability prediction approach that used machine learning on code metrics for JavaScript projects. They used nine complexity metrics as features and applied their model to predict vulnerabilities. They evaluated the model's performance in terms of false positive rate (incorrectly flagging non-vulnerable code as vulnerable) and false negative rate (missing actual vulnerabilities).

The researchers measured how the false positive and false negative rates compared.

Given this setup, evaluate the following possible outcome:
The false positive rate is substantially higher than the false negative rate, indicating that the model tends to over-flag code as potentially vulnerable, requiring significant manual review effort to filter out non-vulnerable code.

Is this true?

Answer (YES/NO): NO